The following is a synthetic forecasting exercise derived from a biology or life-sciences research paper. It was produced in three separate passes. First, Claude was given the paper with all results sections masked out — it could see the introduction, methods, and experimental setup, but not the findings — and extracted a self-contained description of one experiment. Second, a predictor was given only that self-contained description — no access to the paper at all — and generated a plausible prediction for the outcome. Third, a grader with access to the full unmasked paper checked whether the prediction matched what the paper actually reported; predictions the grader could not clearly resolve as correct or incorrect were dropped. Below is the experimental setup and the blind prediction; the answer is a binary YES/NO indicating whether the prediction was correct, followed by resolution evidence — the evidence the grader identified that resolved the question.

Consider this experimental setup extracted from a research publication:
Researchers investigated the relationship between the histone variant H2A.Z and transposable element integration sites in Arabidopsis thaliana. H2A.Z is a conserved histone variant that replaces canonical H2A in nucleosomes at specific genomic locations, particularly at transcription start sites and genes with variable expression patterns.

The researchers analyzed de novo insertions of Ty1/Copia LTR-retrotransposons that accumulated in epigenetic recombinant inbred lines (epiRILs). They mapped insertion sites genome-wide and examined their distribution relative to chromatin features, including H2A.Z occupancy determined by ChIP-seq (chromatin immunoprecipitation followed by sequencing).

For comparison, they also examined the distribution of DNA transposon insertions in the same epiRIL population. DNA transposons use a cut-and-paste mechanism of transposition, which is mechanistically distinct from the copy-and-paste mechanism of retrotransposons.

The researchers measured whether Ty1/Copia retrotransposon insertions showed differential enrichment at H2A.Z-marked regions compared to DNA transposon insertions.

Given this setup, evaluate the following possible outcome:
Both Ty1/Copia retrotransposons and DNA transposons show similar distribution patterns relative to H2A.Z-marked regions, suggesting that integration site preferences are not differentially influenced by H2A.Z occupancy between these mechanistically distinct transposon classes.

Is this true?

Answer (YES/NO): NO